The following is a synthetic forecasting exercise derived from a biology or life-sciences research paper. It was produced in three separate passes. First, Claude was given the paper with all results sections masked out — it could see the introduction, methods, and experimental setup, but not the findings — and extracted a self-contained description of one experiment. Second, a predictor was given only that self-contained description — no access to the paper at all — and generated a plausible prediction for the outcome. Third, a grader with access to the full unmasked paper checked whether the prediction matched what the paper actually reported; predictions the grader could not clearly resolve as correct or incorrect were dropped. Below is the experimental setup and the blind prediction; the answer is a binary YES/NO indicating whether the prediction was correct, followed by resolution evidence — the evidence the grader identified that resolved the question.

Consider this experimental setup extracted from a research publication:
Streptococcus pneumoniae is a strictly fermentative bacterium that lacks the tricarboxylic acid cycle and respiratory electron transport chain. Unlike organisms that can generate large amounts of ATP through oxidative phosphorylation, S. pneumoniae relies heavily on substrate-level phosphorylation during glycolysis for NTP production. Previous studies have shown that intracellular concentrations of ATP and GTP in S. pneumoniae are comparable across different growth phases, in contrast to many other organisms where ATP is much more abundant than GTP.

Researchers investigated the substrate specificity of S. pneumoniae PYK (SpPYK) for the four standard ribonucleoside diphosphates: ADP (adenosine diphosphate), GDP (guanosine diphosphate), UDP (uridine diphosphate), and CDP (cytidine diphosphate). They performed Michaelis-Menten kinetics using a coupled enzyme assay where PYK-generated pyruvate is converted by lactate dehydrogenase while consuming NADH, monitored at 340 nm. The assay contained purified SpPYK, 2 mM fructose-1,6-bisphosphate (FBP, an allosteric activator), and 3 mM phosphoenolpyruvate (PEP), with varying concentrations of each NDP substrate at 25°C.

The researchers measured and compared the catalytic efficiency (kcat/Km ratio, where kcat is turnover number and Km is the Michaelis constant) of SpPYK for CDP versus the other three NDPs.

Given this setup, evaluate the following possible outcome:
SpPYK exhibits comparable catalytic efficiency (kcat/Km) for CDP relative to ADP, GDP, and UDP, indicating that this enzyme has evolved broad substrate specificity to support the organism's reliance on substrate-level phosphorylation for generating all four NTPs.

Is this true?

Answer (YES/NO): NO